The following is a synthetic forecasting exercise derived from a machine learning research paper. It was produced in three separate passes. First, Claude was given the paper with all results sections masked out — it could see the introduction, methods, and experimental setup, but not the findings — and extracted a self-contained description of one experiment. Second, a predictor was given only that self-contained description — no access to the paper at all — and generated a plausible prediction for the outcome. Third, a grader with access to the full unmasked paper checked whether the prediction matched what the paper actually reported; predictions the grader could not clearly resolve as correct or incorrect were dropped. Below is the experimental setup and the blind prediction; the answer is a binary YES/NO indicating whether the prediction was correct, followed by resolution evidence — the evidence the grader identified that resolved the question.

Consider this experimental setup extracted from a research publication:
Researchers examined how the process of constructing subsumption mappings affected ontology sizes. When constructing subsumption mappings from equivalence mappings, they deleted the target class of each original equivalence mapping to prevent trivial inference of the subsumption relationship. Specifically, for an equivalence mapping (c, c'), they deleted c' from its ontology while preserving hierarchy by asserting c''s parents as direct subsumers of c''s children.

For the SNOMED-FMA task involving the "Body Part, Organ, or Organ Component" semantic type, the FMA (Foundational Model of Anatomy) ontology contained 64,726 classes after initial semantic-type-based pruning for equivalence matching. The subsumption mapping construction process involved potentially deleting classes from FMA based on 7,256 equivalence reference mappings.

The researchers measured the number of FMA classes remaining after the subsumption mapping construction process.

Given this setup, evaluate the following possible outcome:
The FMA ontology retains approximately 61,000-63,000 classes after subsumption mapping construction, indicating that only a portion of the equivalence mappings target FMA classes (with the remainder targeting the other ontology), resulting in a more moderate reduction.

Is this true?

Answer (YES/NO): NO